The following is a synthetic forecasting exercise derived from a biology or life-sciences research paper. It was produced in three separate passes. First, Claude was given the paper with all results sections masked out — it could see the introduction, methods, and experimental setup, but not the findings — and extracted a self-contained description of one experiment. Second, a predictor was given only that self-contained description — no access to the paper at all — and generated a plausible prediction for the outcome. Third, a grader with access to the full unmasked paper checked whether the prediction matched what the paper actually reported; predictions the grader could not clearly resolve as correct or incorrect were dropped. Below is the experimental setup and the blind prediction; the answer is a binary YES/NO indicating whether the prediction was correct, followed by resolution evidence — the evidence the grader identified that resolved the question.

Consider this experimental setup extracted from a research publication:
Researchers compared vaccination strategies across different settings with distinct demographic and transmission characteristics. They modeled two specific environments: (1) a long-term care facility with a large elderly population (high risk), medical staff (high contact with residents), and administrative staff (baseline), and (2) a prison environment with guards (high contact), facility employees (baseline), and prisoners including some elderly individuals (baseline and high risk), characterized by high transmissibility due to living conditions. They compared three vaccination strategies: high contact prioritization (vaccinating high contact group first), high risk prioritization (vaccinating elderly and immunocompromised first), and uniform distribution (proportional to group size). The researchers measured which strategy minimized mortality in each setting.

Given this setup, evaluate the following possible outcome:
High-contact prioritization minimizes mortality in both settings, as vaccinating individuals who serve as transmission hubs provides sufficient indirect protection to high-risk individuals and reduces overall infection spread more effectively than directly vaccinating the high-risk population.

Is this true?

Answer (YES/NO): NO